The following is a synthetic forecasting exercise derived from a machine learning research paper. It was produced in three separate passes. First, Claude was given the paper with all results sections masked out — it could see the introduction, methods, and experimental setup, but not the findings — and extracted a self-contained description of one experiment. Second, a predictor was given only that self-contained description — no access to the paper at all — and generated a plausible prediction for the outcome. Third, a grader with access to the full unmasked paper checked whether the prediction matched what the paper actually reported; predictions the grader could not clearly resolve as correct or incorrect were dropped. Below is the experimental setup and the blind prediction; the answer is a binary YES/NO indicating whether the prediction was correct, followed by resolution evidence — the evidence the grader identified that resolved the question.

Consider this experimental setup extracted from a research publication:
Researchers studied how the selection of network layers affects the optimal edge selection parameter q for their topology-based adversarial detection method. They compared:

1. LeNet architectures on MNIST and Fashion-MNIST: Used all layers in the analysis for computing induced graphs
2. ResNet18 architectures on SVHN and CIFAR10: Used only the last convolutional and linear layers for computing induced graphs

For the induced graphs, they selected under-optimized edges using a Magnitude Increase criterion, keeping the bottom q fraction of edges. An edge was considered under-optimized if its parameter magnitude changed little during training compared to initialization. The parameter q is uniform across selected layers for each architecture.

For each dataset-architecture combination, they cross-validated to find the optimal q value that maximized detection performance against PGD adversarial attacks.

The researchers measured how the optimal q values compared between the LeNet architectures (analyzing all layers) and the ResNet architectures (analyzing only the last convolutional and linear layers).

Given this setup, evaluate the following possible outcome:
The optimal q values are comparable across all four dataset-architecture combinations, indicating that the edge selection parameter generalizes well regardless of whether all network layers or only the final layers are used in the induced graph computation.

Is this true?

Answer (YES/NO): NO